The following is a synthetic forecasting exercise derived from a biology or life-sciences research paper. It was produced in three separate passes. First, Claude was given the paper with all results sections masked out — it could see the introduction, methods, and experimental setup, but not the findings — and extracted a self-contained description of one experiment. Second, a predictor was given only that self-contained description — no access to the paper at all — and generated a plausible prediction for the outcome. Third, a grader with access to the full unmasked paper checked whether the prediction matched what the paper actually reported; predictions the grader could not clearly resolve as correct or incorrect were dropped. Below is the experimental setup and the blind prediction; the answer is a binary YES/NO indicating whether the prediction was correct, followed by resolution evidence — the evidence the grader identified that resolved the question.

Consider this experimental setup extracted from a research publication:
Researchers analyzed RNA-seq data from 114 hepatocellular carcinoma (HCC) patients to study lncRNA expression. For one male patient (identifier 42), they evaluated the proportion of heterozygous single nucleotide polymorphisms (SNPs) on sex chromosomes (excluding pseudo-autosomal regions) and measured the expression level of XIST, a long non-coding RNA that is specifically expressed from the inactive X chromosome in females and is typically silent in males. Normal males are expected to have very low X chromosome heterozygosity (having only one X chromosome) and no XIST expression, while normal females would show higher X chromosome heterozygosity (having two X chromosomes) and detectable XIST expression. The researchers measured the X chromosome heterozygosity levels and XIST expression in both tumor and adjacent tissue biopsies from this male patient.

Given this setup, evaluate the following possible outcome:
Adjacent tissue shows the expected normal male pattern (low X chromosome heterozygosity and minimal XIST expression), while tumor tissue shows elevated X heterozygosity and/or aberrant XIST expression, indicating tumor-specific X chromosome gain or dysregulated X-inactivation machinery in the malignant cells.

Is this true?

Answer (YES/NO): NO